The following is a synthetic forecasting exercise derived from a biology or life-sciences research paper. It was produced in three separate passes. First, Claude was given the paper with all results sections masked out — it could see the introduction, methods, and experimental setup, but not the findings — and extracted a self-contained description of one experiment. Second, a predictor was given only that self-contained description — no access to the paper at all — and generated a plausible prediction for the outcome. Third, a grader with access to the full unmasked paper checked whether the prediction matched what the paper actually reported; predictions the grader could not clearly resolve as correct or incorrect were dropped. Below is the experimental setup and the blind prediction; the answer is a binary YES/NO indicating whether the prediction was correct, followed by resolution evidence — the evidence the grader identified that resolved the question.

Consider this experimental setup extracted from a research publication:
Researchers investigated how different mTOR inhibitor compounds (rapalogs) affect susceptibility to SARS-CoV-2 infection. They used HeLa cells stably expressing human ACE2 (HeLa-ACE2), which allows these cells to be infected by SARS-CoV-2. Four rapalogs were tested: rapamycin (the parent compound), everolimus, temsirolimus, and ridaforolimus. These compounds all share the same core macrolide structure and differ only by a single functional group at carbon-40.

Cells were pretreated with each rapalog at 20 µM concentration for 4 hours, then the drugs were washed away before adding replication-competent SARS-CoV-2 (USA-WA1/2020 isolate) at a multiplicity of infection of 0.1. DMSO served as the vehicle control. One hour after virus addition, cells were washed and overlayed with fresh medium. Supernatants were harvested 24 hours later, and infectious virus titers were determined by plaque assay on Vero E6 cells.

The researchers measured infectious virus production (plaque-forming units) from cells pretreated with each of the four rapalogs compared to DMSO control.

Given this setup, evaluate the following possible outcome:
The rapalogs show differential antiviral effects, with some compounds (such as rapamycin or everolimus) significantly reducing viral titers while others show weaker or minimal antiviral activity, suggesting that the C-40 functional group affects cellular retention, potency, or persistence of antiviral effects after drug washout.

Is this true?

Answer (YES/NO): NO